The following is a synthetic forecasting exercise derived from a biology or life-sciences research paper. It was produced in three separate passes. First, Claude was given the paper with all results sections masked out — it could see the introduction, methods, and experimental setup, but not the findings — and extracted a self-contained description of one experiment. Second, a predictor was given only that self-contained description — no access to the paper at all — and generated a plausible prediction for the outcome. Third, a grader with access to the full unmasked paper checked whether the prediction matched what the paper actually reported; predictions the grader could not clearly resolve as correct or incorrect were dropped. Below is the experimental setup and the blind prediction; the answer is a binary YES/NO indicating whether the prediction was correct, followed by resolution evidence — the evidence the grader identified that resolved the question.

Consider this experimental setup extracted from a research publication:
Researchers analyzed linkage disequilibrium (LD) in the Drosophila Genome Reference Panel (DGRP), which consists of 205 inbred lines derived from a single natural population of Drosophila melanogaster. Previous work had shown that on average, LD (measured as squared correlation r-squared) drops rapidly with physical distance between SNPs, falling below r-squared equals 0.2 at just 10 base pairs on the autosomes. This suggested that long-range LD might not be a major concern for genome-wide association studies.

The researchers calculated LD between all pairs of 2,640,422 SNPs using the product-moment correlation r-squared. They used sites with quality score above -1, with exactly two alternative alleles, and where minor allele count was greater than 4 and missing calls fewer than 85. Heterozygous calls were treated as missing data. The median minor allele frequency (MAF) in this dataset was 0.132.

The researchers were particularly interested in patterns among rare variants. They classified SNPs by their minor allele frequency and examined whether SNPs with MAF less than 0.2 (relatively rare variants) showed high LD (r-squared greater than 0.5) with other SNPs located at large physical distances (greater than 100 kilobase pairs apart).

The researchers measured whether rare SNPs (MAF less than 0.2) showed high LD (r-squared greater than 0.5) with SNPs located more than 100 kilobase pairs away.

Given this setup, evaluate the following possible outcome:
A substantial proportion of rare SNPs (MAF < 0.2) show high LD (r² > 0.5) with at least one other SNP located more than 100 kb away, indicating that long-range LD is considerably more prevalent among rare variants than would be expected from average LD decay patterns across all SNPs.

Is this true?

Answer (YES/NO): YES